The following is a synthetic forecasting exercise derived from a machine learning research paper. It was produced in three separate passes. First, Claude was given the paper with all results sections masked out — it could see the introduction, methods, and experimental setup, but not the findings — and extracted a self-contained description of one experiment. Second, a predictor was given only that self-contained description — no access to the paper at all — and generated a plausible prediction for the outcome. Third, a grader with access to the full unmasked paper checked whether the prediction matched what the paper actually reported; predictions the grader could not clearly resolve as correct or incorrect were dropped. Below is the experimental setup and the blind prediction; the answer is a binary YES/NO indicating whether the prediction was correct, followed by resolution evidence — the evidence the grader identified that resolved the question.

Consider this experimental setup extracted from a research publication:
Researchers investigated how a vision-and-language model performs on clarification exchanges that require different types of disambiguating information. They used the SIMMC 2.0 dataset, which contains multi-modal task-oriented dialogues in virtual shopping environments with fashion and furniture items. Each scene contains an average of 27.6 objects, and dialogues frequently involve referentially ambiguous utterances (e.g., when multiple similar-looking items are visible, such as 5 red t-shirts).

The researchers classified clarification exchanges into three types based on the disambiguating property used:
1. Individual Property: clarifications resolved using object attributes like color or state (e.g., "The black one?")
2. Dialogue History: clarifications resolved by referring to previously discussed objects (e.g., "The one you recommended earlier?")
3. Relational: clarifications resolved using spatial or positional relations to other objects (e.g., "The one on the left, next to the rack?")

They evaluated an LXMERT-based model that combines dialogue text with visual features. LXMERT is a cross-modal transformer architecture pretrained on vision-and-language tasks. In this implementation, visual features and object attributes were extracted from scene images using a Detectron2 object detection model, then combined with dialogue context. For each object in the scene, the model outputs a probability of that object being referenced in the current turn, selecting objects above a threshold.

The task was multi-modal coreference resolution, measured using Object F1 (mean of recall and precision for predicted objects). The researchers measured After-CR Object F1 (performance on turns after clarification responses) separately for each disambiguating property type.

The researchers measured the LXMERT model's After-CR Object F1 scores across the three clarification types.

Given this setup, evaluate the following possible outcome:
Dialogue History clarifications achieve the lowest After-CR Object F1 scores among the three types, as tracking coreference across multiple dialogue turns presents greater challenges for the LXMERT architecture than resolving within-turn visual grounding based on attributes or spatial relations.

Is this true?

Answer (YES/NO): NO